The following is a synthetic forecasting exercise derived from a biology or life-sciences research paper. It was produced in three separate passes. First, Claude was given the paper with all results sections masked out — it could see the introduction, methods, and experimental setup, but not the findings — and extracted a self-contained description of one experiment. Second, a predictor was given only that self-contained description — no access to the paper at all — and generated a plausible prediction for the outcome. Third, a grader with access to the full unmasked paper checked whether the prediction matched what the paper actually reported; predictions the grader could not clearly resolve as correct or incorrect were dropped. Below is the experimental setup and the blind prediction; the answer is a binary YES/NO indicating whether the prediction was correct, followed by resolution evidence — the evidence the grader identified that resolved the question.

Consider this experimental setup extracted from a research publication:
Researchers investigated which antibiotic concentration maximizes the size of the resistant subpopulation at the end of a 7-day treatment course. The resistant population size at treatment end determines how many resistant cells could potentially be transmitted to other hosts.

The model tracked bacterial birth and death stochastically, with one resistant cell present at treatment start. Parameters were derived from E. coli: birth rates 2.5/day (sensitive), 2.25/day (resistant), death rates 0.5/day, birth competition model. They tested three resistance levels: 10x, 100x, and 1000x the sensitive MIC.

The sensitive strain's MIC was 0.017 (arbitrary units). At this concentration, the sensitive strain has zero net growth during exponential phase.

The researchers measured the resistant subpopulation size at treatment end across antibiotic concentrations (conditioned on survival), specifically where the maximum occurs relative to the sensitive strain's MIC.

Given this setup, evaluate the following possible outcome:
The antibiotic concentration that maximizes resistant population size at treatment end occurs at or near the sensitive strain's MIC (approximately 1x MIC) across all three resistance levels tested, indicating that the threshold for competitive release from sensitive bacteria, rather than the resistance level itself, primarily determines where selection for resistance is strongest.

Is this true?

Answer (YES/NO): YES